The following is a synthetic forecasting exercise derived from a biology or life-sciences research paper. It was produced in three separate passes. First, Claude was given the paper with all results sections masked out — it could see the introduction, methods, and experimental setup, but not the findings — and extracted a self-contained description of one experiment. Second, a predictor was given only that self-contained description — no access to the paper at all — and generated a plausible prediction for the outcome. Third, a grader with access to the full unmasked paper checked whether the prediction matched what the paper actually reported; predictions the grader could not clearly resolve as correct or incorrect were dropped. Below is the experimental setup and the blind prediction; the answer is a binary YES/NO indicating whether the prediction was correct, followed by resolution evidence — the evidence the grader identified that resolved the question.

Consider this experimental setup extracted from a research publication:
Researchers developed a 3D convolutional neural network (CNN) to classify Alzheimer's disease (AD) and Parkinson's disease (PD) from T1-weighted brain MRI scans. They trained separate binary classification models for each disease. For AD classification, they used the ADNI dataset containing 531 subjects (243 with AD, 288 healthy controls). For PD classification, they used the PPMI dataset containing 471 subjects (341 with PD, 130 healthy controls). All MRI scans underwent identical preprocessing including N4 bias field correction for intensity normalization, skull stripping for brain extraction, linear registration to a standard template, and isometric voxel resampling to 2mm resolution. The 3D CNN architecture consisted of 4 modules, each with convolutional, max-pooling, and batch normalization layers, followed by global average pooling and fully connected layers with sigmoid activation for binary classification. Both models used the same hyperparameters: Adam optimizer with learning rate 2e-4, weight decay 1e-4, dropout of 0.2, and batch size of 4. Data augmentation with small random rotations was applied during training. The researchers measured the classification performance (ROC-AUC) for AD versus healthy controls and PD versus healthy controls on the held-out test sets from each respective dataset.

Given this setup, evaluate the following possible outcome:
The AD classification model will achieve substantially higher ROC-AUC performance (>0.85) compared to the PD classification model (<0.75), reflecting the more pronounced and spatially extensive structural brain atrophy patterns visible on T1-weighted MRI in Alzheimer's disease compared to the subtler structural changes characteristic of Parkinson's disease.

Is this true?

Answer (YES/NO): YES